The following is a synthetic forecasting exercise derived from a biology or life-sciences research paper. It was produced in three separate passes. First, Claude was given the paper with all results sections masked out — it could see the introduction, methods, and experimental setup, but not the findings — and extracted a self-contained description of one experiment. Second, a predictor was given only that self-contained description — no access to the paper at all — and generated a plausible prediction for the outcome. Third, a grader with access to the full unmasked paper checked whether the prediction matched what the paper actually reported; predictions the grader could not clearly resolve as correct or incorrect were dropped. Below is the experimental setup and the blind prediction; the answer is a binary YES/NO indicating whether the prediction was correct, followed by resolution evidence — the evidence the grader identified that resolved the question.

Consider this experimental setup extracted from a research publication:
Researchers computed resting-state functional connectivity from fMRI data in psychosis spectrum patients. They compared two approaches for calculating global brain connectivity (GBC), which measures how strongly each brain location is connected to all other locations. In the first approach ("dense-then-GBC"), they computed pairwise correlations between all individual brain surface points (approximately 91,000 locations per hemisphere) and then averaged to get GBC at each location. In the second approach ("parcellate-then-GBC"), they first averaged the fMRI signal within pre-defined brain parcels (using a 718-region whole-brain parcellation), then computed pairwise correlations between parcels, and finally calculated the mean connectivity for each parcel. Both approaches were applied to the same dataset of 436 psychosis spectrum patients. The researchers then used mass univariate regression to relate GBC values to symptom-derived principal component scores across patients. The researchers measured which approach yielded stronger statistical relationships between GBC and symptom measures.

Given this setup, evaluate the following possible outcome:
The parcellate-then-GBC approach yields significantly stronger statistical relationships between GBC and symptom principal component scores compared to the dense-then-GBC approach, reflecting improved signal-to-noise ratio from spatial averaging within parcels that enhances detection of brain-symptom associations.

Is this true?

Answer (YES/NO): YES